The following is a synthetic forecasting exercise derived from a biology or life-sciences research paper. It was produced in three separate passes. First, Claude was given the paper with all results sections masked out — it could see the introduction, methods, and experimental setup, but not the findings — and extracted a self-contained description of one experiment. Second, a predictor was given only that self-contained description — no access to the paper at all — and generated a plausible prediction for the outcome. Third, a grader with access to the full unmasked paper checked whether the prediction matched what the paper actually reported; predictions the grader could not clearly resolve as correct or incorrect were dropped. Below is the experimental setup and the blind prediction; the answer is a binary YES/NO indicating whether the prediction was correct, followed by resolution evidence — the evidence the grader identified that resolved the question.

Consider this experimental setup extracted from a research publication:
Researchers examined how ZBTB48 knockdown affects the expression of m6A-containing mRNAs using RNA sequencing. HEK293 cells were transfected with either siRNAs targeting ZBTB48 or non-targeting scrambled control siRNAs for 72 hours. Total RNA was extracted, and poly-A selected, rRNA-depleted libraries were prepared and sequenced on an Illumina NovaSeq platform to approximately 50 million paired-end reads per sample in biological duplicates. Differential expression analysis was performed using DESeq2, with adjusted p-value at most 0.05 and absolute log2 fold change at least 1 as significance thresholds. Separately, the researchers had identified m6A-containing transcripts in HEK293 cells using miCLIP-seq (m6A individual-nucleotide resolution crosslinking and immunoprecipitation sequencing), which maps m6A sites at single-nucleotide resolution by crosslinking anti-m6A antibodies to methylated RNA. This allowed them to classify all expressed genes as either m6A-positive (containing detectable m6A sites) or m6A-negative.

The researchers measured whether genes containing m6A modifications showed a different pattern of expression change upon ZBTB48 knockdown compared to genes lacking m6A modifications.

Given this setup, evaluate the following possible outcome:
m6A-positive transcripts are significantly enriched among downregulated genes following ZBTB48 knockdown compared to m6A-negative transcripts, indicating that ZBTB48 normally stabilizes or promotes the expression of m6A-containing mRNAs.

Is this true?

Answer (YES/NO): YES